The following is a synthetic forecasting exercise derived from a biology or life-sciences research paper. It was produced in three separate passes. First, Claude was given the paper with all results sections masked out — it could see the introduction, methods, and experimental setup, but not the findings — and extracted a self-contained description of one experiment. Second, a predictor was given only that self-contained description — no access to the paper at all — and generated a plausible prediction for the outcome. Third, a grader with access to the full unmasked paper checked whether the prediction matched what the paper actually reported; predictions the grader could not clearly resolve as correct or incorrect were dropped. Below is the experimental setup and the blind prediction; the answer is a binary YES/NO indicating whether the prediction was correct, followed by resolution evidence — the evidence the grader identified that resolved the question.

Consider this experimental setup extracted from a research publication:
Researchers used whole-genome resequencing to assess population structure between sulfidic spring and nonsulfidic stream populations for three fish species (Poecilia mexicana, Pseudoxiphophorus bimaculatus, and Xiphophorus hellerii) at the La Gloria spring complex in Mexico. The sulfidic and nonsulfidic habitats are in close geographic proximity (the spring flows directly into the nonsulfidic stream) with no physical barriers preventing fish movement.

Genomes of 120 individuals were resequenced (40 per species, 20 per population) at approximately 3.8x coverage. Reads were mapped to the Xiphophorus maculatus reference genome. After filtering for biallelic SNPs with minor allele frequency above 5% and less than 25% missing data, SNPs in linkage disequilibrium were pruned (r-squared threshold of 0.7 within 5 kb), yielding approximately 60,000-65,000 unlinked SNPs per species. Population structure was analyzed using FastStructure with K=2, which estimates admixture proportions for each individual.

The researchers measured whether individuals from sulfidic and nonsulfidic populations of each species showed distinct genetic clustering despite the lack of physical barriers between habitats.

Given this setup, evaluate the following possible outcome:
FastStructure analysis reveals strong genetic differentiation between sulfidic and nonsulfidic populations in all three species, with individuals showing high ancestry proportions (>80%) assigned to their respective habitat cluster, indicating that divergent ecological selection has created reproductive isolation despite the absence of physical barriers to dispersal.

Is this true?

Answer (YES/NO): YES